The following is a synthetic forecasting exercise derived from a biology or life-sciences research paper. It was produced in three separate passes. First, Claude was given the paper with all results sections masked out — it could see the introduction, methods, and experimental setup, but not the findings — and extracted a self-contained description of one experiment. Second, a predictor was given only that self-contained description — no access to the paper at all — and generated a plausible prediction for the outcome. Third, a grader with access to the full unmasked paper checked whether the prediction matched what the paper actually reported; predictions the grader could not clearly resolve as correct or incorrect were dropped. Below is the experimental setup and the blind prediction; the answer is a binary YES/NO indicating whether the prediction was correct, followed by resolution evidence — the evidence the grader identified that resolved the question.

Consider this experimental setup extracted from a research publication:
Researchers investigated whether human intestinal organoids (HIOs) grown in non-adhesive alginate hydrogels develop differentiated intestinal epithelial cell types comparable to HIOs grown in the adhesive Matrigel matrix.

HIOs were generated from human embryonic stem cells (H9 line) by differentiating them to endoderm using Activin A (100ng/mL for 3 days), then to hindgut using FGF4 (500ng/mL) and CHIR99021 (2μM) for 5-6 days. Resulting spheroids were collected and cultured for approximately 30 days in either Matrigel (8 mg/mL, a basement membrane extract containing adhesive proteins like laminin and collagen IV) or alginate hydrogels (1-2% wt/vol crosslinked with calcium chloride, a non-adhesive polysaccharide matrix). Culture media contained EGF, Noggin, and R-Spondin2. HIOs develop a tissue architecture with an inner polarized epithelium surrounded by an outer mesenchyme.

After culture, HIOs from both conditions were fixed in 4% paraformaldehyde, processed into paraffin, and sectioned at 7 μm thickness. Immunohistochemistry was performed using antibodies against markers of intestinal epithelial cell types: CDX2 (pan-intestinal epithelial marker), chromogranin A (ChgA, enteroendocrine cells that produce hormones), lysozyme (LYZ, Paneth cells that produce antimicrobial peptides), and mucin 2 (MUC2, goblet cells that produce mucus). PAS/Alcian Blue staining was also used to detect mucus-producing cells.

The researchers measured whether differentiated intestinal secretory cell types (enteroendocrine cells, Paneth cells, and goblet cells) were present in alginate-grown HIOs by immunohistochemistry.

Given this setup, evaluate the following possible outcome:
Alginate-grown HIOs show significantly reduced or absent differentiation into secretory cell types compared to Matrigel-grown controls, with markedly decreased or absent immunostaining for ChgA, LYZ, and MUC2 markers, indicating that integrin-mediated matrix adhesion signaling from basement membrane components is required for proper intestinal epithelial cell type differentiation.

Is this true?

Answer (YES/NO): NO